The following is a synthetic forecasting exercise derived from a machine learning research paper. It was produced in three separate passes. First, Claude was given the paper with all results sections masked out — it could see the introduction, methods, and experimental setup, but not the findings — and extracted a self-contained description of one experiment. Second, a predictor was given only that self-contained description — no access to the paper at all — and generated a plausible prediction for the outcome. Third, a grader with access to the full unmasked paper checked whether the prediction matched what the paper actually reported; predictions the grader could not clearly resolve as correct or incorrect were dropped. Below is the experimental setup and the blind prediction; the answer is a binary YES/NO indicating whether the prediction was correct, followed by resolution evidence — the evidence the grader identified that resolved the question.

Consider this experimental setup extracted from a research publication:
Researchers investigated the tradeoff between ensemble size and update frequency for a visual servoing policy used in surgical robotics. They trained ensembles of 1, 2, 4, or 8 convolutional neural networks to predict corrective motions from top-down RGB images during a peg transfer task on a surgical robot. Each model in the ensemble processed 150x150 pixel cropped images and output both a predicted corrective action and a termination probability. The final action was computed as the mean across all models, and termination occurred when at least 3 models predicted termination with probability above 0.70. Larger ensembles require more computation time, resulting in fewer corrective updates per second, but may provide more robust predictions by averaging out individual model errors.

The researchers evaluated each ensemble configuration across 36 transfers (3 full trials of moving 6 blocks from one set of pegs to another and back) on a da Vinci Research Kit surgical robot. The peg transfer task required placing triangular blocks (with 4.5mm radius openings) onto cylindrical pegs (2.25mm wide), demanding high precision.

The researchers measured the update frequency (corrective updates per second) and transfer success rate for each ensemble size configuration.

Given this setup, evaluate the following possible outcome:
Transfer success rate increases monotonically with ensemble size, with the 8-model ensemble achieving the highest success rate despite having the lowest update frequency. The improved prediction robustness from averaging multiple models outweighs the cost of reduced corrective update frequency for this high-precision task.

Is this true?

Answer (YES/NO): NO